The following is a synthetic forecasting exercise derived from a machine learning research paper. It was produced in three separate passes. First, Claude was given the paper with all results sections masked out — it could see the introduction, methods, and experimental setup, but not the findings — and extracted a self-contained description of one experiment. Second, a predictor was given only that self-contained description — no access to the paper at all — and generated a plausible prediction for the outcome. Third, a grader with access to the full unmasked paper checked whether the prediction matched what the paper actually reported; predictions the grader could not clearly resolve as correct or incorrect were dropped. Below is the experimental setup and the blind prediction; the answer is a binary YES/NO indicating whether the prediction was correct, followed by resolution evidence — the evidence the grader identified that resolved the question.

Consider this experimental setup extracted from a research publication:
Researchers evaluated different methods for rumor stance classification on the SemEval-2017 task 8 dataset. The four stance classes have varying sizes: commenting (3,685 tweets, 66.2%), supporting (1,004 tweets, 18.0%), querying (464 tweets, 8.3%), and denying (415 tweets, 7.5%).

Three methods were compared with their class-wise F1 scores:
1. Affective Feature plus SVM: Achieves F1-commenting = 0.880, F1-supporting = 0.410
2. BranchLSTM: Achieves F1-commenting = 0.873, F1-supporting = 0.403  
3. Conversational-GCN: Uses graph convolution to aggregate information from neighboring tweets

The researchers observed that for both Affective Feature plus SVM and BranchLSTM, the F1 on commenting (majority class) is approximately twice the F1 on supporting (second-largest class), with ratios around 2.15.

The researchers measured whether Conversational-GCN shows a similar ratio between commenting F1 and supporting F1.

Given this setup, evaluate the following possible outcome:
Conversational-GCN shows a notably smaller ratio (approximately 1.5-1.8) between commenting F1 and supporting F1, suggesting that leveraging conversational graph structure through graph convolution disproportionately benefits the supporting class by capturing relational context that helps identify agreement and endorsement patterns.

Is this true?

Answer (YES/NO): NO